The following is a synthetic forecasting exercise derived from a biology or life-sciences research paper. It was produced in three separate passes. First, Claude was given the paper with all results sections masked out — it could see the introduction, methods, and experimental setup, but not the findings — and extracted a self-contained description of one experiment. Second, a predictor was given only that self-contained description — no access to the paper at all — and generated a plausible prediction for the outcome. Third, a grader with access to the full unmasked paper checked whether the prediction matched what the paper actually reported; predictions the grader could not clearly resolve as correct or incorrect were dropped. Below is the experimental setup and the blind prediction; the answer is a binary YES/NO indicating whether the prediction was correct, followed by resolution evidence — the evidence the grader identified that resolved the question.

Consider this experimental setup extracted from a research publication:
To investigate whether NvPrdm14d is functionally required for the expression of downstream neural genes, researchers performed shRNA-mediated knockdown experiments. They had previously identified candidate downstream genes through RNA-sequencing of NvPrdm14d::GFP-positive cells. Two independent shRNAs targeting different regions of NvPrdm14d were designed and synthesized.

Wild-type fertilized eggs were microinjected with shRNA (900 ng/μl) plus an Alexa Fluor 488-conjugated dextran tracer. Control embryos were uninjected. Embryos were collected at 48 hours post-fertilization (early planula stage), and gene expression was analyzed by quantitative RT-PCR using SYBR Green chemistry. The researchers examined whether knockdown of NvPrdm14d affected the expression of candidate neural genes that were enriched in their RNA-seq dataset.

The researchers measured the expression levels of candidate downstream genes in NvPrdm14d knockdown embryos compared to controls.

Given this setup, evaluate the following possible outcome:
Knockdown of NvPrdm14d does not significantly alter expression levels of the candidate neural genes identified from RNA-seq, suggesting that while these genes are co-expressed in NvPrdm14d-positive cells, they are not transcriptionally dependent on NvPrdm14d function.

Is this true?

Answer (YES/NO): NO